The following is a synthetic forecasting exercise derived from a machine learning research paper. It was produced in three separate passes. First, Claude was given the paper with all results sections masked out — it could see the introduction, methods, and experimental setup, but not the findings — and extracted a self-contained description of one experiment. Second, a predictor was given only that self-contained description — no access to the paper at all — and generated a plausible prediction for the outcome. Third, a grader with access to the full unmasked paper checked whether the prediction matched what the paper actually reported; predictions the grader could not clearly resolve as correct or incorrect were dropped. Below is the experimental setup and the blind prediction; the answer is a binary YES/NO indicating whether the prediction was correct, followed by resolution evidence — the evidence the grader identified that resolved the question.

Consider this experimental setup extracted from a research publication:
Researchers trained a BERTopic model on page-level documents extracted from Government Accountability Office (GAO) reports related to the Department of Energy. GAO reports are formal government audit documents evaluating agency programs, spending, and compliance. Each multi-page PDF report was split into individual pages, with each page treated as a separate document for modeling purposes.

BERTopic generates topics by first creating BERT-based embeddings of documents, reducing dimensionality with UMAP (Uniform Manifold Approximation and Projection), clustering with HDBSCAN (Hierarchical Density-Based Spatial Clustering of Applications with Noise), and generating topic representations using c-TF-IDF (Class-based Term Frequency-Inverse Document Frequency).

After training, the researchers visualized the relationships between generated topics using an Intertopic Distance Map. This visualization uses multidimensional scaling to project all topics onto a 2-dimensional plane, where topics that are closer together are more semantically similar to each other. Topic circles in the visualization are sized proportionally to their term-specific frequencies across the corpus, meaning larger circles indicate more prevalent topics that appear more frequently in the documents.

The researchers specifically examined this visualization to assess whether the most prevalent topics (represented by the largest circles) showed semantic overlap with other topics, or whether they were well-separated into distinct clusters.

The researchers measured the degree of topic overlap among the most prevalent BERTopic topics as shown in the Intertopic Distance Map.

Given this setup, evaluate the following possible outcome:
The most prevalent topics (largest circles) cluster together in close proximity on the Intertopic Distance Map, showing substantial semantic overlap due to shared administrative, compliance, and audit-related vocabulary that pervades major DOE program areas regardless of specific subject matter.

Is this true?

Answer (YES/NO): NO